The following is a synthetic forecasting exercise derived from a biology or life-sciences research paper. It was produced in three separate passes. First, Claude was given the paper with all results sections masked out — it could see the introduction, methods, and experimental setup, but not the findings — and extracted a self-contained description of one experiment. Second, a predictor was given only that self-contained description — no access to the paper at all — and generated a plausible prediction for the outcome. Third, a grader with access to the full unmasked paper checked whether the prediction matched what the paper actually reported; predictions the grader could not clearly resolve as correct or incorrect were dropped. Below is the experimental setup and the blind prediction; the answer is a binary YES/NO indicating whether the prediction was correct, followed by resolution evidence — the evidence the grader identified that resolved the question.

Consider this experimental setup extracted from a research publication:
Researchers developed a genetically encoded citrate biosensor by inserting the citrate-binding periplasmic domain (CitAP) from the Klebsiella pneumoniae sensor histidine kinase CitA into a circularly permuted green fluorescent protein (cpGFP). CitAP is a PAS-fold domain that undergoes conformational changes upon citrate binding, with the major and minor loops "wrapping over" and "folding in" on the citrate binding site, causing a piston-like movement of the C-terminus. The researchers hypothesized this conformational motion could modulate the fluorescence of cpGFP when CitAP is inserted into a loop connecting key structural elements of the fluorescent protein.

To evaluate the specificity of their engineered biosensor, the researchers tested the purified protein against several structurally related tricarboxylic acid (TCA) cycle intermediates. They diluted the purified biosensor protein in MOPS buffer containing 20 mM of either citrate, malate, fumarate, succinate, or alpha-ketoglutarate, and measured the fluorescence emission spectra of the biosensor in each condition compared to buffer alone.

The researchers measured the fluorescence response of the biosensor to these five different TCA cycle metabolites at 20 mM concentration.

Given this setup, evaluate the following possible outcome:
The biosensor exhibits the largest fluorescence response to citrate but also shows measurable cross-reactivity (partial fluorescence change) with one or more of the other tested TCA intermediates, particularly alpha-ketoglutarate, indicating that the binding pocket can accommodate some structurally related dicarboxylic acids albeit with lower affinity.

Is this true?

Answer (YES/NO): NO